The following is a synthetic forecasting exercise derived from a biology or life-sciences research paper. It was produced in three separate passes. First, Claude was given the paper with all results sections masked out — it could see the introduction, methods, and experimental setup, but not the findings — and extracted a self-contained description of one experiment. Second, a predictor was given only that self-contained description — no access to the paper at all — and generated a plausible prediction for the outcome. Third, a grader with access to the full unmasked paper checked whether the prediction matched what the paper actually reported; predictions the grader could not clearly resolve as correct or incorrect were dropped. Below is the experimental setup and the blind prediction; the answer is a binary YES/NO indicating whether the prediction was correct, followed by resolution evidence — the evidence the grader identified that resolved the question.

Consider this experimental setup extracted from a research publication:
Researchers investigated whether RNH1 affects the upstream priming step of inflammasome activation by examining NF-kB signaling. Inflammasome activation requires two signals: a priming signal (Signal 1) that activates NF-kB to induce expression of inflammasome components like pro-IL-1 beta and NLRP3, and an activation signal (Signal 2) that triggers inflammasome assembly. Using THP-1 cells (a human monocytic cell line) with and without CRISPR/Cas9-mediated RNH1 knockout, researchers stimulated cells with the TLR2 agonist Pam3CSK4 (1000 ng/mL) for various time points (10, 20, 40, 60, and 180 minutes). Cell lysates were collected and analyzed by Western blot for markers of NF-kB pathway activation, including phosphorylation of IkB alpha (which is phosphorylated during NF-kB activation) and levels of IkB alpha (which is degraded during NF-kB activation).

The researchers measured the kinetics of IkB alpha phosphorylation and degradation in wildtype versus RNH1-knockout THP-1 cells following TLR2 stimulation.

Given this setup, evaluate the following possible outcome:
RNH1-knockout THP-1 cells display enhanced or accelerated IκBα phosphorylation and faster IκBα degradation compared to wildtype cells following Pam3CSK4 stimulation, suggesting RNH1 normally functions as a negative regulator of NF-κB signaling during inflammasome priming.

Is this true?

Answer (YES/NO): YES